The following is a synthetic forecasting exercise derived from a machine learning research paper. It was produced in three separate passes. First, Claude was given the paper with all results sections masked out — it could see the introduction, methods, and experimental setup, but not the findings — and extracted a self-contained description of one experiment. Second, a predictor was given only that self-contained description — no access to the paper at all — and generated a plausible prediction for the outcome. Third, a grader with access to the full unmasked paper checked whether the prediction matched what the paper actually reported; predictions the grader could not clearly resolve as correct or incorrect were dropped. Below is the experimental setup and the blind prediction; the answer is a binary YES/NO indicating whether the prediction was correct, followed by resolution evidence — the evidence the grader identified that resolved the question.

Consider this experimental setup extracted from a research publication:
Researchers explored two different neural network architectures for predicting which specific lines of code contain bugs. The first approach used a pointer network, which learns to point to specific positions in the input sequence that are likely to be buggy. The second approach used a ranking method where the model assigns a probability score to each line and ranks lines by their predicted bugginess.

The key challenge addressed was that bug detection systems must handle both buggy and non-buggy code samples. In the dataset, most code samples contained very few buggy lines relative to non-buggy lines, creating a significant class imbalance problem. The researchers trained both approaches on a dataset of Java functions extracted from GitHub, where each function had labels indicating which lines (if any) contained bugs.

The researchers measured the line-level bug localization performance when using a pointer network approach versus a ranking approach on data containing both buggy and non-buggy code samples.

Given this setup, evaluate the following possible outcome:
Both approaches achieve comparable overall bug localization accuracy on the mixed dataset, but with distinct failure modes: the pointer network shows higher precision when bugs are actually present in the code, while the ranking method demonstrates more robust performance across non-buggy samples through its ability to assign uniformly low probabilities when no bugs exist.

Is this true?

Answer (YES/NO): NO